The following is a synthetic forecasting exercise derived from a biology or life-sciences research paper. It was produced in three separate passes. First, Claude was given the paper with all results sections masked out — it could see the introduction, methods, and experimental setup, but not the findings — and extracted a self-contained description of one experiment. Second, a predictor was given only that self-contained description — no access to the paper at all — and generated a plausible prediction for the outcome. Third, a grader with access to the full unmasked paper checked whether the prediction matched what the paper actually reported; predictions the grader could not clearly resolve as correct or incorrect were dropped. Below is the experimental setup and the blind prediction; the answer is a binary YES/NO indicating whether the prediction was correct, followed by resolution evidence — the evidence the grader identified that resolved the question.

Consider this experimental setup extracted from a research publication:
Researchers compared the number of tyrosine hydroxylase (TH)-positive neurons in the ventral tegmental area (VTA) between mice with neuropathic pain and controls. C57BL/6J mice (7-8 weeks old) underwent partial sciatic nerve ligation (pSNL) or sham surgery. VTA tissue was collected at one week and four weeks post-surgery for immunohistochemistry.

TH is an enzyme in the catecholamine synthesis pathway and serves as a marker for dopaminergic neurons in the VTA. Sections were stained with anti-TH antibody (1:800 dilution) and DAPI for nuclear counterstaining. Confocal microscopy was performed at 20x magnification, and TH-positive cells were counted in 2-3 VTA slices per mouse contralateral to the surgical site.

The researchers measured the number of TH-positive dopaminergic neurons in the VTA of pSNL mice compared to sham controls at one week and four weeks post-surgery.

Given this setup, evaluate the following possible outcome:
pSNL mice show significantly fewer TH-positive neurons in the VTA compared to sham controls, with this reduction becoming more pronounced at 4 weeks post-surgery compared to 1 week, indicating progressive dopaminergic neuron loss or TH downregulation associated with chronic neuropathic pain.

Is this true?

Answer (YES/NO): NO